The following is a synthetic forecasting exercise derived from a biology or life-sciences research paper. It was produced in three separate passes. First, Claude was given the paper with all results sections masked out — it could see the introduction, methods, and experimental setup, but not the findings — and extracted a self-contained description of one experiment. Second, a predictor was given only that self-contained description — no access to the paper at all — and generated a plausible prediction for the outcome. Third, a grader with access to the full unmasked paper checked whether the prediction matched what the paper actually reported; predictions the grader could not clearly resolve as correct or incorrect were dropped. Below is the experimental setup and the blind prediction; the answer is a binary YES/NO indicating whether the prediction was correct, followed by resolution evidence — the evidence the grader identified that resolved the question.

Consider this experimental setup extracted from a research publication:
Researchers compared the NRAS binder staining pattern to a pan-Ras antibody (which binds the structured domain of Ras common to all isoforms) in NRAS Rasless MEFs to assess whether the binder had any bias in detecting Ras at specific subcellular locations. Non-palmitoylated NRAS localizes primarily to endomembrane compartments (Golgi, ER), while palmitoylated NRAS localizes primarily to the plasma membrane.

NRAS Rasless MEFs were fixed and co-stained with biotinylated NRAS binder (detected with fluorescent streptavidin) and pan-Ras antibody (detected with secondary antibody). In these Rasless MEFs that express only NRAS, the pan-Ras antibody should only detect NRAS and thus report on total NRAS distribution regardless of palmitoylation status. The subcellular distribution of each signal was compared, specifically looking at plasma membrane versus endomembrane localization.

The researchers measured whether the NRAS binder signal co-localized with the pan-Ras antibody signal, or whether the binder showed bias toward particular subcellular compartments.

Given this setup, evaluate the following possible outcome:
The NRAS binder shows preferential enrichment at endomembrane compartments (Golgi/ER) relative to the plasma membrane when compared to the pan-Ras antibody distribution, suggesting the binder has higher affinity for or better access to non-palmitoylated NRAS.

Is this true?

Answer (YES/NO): YES